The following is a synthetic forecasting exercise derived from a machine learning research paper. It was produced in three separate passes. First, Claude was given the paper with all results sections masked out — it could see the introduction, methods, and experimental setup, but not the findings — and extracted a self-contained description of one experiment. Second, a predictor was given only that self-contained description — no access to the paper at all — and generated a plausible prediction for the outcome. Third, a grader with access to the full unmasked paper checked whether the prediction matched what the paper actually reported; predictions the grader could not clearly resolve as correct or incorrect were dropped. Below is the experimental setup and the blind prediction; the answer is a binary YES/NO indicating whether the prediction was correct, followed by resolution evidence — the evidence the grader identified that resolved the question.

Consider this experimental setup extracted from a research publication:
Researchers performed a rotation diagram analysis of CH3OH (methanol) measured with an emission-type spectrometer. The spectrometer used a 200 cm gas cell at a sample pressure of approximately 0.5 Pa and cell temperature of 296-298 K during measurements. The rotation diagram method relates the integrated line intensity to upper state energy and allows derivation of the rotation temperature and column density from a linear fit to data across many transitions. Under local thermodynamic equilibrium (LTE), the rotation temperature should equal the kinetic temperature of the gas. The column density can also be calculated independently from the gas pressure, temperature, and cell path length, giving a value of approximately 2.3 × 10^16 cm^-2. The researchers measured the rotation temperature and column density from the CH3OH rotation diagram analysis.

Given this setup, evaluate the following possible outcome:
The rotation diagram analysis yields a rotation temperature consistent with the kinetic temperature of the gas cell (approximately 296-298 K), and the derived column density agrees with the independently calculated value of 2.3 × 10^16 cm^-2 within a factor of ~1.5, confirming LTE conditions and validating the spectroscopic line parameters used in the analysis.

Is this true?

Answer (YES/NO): YES